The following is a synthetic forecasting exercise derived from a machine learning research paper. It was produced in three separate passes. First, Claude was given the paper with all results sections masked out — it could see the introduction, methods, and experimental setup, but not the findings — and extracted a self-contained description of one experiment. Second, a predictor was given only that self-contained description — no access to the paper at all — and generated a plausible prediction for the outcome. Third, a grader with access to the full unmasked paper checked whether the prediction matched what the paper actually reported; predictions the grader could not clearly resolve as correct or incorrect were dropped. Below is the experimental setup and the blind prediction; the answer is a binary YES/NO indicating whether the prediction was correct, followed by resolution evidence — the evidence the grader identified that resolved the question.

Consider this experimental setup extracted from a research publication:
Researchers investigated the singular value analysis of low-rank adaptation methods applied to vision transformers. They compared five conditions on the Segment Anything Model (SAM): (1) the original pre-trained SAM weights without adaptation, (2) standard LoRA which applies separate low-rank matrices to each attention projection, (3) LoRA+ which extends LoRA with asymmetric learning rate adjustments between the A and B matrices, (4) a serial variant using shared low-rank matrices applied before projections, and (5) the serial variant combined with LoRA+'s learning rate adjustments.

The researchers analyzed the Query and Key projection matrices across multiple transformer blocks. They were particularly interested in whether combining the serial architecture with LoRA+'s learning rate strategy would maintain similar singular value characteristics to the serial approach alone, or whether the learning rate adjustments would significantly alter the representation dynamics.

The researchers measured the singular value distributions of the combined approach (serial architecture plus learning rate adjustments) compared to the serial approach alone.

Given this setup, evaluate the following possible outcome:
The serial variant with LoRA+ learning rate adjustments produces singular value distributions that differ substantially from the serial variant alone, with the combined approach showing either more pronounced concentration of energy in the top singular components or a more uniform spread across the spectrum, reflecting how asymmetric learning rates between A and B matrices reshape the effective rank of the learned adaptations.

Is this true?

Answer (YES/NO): NO